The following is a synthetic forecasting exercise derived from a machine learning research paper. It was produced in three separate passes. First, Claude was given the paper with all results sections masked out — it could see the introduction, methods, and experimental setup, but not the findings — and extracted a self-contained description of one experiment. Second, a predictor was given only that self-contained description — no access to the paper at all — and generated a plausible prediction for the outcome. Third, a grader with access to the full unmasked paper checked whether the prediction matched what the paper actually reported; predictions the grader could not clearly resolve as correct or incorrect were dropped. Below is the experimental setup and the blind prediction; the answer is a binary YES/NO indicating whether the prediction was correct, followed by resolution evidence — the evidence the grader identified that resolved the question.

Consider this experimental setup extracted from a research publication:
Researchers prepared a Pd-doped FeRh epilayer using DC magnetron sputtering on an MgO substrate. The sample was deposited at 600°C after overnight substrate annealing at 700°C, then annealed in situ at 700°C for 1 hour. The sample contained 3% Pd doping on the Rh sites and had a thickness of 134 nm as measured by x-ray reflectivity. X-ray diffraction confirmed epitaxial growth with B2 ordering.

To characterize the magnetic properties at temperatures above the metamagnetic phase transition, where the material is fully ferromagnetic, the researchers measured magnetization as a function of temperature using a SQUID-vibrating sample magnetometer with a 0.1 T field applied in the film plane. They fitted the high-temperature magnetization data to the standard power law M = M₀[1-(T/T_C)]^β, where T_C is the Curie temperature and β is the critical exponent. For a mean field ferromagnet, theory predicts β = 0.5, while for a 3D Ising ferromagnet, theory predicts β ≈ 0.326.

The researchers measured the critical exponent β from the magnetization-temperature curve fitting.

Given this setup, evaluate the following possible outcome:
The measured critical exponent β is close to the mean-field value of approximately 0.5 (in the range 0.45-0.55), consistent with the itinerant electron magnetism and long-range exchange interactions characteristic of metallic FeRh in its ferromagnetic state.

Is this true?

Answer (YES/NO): YES